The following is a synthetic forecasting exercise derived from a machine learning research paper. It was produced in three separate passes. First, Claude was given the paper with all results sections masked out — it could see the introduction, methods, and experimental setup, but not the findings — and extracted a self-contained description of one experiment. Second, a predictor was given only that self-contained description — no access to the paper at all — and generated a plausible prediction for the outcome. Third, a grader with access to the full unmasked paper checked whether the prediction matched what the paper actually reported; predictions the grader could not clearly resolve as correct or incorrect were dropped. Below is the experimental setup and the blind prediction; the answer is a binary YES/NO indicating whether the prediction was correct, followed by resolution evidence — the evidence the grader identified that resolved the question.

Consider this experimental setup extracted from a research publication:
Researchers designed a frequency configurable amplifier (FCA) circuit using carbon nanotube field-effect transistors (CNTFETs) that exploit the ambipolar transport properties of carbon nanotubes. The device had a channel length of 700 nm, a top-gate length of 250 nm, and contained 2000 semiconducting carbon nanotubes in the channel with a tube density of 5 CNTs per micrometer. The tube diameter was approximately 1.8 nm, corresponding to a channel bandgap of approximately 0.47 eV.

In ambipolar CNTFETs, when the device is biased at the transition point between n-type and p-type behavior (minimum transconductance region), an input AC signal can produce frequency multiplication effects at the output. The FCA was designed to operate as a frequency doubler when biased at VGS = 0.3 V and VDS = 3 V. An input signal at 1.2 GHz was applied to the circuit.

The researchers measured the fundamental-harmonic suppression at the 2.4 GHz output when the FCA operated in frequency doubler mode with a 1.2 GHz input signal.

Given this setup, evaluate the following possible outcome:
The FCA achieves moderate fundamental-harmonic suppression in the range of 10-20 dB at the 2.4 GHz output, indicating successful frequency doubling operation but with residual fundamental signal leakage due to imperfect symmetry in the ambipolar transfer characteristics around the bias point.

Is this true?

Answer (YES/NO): YES